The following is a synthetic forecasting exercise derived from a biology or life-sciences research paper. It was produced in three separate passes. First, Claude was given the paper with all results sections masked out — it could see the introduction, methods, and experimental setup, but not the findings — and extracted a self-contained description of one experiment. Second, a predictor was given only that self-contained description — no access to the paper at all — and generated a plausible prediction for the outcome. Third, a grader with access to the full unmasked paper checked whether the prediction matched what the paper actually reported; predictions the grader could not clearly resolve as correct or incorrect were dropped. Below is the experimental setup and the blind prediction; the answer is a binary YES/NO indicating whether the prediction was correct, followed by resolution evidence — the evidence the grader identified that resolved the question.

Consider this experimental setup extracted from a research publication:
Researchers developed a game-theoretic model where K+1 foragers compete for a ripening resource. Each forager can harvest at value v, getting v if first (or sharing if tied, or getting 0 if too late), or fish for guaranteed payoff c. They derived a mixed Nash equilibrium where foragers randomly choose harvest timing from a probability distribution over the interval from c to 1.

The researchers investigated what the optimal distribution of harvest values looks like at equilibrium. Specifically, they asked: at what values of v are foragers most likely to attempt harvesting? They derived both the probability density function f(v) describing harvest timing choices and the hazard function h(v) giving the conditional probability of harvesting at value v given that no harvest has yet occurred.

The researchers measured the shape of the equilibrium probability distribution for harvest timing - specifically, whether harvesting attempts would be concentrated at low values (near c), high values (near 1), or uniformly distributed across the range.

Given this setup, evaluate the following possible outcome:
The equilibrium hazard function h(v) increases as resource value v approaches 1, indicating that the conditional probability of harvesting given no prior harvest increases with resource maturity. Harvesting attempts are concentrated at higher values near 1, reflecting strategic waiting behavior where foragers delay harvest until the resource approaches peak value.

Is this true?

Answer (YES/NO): NO